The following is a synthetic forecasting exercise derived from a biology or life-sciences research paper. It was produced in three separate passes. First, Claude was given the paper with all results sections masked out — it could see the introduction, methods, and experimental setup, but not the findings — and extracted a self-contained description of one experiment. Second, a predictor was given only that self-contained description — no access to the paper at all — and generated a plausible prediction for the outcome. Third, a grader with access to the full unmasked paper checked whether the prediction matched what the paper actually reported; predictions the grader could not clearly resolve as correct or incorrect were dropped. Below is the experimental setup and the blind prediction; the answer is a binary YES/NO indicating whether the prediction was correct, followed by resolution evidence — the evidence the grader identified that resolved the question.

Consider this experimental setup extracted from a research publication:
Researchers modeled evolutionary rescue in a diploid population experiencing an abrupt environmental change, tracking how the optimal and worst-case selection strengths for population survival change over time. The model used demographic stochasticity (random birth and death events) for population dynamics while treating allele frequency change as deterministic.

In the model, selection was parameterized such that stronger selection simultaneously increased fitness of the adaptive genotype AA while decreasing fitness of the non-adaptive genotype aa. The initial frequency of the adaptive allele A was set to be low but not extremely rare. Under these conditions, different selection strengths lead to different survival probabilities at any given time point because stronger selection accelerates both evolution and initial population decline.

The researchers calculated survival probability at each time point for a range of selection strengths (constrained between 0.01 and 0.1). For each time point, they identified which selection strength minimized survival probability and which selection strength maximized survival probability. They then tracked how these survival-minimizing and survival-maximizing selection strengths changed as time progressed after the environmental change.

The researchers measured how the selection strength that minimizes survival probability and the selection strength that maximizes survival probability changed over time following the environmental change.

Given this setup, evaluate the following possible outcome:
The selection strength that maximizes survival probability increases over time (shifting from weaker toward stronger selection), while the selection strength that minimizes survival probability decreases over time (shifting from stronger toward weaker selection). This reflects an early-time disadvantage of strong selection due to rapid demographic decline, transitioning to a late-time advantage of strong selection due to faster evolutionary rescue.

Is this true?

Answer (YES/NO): NO